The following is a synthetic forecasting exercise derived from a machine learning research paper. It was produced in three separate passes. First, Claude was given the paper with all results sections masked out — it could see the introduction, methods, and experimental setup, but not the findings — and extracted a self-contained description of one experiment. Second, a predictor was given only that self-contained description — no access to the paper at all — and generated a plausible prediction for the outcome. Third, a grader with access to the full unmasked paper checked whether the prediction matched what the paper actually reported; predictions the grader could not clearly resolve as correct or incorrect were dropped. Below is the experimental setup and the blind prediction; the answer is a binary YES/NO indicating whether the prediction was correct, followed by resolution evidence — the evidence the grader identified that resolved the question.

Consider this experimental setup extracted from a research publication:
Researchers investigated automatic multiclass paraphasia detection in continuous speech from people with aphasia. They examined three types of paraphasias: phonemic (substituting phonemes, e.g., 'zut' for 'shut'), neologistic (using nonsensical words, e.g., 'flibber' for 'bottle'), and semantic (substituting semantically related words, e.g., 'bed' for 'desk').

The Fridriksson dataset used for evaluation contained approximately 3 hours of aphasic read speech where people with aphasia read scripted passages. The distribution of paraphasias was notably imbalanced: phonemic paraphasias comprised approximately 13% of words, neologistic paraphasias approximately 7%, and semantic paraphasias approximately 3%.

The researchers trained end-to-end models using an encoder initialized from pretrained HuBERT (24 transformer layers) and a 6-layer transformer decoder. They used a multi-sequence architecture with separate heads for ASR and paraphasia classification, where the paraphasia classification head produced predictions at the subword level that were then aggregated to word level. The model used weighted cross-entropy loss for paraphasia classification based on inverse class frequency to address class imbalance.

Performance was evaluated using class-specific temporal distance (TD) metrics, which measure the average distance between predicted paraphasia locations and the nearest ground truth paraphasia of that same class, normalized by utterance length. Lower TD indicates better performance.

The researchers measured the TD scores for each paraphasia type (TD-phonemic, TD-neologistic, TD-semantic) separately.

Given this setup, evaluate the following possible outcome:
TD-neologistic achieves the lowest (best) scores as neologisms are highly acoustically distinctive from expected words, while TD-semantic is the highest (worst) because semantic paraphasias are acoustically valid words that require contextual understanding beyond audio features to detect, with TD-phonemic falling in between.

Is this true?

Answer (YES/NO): NO